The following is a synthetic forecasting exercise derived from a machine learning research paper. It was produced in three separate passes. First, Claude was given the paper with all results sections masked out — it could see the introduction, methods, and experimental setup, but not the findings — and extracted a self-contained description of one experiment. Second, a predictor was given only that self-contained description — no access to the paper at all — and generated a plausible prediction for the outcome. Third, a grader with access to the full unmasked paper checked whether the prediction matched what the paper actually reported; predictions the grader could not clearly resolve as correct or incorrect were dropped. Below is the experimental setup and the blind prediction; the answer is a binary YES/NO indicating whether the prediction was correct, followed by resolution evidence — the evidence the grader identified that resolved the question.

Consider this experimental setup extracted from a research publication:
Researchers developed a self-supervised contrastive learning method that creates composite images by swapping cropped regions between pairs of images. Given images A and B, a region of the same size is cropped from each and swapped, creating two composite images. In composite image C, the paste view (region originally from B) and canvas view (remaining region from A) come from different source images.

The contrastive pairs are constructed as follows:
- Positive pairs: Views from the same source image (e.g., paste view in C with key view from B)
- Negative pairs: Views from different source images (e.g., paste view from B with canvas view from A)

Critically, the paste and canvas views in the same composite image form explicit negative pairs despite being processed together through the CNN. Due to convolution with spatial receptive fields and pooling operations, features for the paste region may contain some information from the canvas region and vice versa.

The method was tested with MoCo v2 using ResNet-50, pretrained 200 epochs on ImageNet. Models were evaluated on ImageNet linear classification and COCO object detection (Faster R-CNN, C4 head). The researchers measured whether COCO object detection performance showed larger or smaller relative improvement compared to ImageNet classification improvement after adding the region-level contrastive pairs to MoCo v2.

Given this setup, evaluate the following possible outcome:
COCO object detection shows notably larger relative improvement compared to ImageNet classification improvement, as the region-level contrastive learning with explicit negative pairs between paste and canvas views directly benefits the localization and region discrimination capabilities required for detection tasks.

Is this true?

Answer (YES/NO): NO